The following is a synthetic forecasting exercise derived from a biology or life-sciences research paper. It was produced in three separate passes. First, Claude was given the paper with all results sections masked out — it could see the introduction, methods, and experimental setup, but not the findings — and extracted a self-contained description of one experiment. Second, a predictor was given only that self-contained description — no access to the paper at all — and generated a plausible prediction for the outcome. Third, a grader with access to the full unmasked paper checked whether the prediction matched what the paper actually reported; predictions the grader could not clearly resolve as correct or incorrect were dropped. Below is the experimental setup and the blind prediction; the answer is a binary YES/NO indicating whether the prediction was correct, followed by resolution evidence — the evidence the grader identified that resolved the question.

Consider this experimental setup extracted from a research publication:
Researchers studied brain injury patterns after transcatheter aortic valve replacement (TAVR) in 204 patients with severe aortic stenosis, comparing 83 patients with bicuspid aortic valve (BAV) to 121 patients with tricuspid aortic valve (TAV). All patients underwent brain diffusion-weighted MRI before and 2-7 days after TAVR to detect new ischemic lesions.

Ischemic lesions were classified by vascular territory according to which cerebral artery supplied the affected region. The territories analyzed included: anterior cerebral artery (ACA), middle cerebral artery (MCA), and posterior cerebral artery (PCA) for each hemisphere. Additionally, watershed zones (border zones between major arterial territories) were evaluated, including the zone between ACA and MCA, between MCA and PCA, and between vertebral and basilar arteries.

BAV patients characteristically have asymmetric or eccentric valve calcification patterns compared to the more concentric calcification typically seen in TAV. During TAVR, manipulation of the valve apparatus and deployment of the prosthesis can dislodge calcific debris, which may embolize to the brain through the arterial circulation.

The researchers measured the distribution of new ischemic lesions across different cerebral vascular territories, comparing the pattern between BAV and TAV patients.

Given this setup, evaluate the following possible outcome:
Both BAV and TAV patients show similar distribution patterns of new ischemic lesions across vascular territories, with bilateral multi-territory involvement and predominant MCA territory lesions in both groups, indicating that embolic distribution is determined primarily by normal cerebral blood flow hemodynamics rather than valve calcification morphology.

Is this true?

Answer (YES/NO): NO